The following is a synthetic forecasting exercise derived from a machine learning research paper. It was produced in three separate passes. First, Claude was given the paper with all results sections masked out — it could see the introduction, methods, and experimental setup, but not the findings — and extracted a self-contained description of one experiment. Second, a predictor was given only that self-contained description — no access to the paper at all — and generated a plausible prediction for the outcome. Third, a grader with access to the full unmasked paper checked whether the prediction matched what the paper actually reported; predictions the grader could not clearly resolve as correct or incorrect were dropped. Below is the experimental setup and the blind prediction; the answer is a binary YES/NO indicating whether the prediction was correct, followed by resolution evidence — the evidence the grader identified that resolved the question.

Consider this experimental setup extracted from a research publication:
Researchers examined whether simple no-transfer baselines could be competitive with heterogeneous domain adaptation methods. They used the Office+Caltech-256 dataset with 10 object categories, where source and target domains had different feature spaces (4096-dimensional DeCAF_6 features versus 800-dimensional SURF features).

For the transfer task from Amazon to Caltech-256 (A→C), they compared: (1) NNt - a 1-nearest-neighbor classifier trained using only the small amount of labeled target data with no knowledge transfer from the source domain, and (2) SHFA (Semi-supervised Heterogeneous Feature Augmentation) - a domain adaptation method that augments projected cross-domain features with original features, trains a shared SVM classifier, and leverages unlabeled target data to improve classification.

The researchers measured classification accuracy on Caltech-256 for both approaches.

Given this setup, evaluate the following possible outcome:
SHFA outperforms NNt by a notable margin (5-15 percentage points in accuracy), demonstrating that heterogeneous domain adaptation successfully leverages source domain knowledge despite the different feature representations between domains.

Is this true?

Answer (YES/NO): NO